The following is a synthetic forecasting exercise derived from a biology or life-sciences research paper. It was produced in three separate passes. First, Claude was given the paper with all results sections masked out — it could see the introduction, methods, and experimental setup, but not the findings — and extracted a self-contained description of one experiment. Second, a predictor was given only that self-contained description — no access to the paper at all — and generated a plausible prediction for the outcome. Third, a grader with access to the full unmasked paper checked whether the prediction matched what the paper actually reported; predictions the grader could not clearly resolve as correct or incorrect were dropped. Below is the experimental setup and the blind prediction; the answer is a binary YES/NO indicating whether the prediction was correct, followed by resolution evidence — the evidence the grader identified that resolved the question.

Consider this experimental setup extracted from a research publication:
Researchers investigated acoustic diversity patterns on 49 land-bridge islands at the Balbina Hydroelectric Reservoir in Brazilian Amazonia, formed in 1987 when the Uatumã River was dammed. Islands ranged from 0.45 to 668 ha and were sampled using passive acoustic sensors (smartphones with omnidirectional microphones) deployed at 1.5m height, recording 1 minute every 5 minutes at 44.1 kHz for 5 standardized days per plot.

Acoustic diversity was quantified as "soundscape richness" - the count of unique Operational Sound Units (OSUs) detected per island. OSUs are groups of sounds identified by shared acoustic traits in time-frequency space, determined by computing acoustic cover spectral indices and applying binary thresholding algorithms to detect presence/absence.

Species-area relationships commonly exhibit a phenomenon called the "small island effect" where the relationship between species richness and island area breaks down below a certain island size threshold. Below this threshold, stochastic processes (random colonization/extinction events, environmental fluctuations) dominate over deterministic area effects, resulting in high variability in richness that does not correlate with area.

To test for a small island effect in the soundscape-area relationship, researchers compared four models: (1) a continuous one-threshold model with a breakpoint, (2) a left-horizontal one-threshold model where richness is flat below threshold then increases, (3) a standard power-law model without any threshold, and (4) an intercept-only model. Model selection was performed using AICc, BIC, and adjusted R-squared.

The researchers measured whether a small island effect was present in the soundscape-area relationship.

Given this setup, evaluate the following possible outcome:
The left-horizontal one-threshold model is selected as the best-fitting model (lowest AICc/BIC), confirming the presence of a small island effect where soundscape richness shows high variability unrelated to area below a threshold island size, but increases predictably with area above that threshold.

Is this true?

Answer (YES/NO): NO